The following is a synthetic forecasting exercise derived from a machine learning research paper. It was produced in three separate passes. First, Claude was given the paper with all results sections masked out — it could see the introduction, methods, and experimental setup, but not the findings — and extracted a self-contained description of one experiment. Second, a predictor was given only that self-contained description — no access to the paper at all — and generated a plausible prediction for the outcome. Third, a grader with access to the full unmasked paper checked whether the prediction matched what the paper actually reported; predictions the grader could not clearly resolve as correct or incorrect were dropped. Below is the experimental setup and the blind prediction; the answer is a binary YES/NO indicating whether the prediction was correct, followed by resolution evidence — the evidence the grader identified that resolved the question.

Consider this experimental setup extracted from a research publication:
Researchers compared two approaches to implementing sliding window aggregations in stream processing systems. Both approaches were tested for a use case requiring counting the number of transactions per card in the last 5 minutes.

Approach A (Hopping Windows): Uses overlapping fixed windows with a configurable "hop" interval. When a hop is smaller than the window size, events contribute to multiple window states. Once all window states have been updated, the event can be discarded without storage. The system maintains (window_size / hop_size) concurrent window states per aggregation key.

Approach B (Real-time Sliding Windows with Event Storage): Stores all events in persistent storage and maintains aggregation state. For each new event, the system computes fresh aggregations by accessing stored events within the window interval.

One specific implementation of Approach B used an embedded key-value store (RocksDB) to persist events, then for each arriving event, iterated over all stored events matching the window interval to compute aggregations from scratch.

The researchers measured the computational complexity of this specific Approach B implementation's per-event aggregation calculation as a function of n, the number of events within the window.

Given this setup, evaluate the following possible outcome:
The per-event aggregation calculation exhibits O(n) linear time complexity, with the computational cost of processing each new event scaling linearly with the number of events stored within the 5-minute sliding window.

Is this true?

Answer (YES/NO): YES